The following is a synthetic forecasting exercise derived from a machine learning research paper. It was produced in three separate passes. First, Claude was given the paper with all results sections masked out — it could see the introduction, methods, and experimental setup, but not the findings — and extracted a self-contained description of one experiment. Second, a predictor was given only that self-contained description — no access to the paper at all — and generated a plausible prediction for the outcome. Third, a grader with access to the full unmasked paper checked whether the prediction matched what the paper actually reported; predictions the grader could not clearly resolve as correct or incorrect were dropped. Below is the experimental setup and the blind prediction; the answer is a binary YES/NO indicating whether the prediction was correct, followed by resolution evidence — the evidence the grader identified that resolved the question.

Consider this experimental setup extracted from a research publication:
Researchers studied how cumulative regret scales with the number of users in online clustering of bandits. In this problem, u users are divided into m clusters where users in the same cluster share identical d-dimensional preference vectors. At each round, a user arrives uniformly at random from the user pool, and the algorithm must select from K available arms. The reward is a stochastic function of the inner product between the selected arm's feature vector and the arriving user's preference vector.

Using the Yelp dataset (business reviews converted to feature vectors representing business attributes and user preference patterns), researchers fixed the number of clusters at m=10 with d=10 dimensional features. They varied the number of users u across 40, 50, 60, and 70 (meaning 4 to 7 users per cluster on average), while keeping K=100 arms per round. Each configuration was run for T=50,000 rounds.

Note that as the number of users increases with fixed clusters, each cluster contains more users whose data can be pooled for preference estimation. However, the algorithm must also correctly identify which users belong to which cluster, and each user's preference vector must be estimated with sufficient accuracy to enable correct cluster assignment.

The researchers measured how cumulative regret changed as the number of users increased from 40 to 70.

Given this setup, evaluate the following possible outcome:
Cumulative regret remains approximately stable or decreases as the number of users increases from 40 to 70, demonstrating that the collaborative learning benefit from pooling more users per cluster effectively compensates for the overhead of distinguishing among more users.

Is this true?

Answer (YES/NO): NO